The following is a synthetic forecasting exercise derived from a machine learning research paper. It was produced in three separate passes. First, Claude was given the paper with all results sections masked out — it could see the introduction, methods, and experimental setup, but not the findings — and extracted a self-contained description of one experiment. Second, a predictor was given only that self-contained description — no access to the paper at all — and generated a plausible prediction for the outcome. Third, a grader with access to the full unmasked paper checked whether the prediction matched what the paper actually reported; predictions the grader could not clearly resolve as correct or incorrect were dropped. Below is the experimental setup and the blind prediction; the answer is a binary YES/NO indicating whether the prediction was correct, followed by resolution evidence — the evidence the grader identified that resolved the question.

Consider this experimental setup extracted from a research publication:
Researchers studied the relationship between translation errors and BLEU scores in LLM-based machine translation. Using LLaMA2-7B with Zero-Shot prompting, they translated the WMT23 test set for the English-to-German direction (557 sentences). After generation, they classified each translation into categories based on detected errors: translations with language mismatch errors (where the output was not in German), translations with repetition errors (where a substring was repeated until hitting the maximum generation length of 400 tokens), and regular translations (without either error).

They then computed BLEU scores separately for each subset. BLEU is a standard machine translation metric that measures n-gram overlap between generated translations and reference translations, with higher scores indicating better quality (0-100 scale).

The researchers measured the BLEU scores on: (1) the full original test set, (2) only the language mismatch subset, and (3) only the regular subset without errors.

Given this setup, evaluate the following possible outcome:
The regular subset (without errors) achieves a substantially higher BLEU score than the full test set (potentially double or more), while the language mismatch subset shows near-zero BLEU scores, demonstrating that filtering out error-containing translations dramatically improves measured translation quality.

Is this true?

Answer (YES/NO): NO